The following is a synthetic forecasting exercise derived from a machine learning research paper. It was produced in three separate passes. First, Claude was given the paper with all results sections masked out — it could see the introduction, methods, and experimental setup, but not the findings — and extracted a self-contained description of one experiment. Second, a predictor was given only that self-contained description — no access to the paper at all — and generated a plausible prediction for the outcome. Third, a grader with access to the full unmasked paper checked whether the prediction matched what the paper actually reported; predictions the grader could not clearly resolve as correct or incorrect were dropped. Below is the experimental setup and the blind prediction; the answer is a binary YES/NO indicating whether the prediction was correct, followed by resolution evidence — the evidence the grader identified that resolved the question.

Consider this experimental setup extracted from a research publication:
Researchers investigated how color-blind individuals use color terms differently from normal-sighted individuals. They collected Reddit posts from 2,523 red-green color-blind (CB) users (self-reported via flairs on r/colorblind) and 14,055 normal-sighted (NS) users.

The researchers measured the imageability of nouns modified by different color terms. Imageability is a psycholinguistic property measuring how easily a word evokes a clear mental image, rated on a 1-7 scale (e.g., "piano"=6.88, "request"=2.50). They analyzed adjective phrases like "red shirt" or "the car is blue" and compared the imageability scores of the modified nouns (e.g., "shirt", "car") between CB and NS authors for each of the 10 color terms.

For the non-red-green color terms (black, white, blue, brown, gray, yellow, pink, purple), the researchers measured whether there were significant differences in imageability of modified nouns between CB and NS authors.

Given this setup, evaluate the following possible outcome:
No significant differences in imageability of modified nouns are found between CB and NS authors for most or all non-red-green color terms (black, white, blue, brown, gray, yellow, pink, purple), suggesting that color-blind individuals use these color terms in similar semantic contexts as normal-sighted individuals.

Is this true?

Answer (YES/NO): YES